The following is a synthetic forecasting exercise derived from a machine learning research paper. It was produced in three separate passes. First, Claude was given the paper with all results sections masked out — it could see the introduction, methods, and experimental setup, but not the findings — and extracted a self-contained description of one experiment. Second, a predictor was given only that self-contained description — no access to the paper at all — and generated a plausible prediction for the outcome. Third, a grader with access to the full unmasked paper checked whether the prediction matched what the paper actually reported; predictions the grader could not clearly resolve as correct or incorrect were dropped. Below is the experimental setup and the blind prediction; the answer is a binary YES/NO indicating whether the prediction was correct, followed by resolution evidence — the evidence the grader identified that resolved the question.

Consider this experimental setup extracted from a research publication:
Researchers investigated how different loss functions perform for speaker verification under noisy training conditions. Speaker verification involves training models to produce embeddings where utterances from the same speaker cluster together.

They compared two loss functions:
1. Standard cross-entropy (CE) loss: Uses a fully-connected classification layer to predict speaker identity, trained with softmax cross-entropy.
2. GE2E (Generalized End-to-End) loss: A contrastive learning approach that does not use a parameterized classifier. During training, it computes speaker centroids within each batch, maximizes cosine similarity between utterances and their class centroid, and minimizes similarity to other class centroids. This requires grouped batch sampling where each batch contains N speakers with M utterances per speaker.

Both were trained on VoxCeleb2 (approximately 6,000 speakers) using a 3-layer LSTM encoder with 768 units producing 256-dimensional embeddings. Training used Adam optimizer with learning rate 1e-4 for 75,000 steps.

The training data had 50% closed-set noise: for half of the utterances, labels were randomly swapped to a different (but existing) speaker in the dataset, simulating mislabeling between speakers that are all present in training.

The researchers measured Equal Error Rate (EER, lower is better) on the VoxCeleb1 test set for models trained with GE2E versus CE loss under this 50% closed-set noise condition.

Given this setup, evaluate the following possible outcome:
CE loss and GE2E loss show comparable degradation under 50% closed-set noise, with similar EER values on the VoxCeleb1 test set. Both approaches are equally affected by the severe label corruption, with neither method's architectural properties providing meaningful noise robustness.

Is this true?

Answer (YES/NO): NO